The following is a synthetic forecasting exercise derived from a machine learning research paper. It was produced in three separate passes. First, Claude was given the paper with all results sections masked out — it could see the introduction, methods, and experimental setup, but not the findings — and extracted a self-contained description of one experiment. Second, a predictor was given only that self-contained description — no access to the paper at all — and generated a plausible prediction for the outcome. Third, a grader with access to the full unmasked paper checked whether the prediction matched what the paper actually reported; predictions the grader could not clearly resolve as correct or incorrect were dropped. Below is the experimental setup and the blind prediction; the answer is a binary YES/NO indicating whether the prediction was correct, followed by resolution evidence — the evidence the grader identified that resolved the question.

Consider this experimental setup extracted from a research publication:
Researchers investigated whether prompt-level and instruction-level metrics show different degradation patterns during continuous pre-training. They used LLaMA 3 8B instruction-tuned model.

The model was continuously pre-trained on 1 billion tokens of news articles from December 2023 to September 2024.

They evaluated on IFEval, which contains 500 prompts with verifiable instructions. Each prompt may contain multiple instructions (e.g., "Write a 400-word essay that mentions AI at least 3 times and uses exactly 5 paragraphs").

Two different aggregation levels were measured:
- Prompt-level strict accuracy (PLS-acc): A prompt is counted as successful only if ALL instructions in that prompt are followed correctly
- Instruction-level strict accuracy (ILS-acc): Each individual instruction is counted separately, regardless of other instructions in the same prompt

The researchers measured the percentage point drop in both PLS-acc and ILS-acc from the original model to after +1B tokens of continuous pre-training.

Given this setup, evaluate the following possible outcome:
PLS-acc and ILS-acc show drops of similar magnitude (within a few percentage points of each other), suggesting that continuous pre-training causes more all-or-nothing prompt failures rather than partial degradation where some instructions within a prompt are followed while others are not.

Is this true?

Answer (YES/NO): YES